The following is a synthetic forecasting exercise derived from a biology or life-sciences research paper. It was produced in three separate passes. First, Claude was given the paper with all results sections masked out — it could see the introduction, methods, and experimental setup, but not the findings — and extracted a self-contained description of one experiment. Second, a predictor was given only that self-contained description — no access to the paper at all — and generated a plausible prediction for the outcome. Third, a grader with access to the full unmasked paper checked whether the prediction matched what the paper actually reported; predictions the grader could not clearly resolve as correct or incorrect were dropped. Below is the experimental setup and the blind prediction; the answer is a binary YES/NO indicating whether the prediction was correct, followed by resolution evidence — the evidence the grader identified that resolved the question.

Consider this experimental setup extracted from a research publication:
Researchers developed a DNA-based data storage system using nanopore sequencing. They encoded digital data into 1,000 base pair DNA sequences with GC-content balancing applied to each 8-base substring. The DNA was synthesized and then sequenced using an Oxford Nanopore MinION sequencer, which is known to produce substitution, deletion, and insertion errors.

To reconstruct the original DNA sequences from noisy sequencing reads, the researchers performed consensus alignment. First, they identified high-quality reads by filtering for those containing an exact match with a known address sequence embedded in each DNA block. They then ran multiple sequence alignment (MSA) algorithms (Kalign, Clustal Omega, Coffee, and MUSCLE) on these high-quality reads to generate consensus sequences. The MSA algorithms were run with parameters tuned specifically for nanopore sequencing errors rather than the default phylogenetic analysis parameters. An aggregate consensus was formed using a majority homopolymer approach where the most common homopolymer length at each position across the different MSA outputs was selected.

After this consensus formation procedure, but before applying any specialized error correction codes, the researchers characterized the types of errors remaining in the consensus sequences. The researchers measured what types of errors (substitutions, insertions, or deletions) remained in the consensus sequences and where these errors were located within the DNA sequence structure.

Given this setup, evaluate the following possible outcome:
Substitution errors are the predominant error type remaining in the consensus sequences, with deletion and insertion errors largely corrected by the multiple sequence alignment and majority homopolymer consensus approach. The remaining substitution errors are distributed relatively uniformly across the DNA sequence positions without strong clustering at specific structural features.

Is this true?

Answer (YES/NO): NO